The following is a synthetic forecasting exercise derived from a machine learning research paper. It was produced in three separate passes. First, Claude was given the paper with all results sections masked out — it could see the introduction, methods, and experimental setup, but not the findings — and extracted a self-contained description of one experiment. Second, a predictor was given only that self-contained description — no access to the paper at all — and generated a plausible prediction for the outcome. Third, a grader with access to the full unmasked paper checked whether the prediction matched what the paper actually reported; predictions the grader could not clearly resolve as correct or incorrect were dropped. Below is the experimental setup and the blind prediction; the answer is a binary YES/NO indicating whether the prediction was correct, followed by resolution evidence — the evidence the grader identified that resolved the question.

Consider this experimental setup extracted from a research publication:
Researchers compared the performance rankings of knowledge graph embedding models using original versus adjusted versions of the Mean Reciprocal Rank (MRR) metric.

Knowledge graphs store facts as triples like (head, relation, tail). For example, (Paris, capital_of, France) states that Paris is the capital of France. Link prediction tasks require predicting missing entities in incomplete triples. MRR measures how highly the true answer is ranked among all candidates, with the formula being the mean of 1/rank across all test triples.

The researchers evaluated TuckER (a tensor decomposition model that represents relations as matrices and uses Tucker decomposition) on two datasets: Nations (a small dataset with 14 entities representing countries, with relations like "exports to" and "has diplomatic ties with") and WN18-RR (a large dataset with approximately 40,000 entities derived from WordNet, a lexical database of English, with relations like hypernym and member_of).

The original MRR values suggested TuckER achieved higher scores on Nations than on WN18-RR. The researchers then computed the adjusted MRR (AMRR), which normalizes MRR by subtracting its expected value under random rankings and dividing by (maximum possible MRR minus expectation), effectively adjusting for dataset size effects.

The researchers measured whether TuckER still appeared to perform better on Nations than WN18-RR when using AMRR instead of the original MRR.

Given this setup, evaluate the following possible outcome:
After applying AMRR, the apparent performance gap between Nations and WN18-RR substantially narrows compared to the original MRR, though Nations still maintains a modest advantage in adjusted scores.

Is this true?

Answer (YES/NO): NO